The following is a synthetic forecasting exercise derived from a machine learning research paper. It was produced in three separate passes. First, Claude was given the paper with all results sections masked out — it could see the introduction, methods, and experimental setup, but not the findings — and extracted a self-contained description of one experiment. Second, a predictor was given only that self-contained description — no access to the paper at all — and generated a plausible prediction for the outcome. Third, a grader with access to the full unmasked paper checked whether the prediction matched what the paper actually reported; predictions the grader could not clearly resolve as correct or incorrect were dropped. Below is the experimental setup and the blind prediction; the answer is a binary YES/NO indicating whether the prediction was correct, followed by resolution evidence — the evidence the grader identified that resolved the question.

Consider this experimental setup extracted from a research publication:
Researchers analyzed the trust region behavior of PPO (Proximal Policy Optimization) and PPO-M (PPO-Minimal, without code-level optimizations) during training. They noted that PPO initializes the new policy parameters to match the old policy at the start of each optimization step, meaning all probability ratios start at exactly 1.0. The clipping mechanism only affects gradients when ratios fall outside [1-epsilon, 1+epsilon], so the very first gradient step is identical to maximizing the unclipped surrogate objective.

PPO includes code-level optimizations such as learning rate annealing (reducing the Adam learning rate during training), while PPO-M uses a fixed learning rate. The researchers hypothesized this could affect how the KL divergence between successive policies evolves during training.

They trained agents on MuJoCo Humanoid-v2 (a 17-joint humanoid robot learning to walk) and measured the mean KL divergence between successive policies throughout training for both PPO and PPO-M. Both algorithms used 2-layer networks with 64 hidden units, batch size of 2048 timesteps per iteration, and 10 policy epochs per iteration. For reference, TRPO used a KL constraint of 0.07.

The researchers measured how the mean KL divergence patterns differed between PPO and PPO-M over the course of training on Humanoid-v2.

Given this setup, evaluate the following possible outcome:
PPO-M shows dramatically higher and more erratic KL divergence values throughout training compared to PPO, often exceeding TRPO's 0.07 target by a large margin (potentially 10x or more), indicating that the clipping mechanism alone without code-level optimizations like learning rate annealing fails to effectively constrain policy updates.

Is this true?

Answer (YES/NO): NO